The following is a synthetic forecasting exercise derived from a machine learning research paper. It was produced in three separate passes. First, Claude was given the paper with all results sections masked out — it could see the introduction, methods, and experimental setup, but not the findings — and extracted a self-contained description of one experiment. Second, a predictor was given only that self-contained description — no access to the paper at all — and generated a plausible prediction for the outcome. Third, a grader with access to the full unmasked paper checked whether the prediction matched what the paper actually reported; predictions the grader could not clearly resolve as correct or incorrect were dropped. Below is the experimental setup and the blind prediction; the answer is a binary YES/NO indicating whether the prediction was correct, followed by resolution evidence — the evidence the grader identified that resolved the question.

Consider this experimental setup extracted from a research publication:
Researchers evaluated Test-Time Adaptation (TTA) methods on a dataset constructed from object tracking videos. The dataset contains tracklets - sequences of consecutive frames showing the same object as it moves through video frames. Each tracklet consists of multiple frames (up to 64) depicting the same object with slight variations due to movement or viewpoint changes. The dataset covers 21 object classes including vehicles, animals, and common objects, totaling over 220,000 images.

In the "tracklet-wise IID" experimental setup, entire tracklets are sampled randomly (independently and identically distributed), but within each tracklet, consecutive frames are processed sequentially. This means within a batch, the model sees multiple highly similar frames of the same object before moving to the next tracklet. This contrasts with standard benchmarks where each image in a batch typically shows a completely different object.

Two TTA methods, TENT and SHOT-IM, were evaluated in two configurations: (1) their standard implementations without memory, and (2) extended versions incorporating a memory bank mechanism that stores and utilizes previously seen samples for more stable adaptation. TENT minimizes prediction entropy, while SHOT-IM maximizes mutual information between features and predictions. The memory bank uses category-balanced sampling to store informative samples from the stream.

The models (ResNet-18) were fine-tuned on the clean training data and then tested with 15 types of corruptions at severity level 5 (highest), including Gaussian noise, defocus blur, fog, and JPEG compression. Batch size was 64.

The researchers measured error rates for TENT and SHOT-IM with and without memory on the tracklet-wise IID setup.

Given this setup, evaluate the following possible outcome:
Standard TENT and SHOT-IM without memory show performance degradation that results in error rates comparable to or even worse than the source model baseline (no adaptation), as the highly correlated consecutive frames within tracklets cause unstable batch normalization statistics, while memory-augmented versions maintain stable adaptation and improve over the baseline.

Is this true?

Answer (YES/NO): NO